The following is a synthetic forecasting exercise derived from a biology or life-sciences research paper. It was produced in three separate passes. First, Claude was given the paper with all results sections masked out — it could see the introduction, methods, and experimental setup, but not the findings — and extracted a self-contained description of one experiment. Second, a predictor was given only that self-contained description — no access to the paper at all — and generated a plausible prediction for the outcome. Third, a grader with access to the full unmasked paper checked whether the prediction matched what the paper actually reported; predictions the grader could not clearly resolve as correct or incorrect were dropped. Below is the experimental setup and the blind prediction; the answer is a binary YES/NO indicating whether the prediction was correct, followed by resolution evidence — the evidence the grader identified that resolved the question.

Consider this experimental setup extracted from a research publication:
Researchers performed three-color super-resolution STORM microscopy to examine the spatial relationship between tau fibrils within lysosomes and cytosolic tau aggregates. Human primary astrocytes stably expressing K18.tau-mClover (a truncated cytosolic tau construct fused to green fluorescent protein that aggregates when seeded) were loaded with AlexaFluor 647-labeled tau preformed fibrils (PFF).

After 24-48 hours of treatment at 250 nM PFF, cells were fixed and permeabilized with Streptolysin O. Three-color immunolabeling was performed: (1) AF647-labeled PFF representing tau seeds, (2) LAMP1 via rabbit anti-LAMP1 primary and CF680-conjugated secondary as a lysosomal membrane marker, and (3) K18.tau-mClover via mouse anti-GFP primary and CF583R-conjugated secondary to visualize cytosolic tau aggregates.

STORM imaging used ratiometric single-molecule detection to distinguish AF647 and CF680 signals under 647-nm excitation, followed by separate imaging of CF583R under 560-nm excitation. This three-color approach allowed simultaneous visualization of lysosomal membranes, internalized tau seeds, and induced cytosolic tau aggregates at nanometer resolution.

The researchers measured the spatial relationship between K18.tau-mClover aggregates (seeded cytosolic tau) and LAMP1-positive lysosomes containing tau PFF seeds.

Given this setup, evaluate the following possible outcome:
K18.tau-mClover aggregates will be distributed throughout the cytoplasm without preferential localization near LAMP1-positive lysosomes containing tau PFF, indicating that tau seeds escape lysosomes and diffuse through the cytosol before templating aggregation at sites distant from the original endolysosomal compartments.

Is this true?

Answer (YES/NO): NO